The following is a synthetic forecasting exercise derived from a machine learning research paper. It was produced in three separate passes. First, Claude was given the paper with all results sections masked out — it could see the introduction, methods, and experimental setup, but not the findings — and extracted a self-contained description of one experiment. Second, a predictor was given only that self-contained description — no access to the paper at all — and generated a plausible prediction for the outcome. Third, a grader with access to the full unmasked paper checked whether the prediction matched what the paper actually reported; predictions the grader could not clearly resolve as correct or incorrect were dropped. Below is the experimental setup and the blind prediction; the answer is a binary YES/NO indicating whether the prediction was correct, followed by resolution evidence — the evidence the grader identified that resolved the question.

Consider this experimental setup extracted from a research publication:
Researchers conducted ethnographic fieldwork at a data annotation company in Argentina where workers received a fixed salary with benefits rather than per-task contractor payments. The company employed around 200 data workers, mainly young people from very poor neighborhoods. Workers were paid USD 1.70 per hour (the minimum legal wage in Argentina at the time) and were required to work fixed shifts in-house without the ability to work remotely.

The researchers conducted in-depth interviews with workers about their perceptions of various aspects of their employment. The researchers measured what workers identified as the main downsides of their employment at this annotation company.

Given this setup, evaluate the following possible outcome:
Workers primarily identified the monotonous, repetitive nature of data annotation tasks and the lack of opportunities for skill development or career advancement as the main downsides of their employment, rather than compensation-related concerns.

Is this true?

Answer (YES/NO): NO